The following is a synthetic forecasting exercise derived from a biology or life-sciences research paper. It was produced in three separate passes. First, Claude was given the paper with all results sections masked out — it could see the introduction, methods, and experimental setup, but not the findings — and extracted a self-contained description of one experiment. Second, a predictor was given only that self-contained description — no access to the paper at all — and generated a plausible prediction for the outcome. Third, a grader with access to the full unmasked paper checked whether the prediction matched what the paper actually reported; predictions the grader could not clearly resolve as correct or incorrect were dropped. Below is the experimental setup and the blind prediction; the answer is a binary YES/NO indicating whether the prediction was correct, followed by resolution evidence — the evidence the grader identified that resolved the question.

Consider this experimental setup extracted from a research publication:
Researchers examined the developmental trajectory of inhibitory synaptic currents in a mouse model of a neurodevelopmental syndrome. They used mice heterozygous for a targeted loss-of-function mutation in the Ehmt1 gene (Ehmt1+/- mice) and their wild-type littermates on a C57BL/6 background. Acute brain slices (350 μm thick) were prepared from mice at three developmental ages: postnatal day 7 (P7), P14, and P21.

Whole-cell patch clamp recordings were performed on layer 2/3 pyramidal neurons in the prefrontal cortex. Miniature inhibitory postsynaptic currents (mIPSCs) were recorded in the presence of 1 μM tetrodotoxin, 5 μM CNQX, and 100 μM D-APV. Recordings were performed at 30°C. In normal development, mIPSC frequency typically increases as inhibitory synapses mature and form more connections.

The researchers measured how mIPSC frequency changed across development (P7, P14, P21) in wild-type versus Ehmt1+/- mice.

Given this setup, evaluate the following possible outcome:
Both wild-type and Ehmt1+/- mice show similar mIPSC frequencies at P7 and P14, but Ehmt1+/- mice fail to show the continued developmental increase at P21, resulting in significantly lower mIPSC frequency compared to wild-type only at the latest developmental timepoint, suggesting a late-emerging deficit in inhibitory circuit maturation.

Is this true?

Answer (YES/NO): NO